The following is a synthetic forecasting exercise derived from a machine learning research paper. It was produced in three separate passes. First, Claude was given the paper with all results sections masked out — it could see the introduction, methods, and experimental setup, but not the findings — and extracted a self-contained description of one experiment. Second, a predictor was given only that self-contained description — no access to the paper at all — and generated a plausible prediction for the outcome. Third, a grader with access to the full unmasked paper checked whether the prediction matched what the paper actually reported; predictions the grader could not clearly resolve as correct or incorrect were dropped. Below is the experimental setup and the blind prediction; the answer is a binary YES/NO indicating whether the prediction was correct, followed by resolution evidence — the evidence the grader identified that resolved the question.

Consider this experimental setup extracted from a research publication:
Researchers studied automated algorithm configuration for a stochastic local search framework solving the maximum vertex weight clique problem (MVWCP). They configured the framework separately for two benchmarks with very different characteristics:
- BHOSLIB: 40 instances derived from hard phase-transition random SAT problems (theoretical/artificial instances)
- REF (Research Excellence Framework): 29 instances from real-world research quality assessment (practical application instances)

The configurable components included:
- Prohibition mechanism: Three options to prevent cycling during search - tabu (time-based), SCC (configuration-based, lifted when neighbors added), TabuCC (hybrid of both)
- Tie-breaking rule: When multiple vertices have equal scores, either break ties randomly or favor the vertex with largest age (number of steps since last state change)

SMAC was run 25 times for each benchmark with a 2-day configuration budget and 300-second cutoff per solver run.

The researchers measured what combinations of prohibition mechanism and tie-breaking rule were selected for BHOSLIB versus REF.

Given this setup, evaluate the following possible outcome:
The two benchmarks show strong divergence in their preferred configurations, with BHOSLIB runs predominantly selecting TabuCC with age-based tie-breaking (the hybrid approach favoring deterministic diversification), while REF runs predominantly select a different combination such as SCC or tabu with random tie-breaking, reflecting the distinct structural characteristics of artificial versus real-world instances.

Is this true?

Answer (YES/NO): NO